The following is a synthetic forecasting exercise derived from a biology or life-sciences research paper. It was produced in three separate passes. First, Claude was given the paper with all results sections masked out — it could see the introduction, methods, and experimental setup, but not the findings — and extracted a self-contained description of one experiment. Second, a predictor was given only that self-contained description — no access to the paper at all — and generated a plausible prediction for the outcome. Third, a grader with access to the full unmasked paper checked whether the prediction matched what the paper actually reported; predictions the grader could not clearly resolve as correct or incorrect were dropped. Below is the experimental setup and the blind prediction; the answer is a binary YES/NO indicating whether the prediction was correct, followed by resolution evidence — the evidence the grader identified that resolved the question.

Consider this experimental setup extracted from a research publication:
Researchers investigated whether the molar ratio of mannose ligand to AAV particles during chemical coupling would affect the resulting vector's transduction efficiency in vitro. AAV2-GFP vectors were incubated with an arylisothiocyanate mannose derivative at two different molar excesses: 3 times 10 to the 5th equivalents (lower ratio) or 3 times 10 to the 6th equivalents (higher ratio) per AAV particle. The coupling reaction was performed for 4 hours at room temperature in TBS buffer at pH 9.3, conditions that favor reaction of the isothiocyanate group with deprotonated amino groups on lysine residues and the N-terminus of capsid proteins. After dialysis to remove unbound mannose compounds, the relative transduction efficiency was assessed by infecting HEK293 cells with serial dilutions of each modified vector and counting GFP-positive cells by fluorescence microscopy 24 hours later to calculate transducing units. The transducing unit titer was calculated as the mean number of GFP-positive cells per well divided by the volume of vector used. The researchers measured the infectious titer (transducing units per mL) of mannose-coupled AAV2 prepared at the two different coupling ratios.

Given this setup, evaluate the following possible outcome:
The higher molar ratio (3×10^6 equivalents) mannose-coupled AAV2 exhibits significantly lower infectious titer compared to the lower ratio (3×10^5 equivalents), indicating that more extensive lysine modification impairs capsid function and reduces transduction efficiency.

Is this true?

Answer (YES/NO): YES